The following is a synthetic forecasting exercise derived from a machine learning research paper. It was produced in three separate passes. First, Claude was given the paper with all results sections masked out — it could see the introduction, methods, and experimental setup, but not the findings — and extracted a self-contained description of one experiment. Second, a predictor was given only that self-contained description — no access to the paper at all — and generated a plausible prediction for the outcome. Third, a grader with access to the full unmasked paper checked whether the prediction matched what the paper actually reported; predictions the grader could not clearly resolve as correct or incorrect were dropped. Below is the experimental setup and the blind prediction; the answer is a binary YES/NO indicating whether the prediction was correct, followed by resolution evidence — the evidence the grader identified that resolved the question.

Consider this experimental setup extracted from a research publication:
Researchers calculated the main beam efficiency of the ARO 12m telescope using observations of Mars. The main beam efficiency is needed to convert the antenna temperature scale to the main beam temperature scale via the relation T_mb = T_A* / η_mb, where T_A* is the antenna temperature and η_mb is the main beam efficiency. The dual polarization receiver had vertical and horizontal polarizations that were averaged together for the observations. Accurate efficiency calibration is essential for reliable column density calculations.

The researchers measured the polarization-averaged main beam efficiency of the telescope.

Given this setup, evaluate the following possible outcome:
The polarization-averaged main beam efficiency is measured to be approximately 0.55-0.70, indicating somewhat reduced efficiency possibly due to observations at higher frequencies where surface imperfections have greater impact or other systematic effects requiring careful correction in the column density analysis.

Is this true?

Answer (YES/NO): NO